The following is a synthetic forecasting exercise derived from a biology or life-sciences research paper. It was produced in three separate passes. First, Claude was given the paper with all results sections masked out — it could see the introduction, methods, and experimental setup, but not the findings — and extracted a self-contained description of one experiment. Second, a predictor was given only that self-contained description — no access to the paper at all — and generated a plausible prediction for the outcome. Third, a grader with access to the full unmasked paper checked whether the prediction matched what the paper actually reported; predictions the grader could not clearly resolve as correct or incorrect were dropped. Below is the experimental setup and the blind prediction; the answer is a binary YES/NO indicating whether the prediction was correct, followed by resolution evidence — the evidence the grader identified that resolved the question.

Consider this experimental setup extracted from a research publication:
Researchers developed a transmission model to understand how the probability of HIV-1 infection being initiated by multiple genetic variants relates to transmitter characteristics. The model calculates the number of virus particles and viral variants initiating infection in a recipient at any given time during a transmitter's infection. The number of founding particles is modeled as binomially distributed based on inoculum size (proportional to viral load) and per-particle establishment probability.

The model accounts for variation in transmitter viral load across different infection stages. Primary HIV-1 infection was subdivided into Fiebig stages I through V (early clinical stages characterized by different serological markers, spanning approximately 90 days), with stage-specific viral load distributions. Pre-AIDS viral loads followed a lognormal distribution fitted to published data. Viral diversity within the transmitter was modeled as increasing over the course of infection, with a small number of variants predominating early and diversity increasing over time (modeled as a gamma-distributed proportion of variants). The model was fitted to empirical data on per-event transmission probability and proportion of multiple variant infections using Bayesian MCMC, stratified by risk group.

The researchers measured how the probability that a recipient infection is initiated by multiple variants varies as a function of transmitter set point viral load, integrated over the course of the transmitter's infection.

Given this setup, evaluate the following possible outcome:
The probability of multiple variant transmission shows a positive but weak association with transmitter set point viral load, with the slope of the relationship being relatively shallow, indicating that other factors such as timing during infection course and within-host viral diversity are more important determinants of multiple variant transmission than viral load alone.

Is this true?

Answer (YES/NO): NO